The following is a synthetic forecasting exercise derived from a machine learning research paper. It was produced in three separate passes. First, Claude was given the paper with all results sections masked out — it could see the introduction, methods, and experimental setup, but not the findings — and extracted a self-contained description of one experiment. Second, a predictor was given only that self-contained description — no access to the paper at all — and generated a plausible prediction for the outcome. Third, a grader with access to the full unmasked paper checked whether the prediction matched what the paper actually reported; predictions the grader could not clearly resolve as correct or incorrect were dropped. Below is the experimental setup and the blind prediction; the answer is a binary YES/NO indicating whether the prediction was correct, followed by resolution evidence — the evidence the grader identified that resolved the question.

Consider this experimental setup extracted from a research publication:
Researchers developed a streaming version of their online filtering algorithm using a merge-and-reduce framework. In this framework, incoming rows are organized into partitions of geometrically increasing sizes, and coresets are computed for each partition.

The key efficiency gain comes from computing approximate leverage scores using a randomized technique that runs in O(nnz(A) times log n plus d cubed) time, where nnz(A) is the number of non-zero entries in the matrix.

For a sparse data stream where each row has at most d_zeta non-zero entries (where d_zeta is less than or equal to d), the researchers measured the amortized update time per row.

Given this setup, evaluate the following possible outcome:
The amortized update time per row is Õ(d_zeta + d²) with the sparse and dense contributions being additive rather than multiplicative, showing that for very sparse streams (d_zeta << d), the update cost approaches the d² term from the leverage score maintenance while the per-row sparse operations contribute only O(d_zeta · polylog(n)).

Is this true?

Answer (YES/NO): NO